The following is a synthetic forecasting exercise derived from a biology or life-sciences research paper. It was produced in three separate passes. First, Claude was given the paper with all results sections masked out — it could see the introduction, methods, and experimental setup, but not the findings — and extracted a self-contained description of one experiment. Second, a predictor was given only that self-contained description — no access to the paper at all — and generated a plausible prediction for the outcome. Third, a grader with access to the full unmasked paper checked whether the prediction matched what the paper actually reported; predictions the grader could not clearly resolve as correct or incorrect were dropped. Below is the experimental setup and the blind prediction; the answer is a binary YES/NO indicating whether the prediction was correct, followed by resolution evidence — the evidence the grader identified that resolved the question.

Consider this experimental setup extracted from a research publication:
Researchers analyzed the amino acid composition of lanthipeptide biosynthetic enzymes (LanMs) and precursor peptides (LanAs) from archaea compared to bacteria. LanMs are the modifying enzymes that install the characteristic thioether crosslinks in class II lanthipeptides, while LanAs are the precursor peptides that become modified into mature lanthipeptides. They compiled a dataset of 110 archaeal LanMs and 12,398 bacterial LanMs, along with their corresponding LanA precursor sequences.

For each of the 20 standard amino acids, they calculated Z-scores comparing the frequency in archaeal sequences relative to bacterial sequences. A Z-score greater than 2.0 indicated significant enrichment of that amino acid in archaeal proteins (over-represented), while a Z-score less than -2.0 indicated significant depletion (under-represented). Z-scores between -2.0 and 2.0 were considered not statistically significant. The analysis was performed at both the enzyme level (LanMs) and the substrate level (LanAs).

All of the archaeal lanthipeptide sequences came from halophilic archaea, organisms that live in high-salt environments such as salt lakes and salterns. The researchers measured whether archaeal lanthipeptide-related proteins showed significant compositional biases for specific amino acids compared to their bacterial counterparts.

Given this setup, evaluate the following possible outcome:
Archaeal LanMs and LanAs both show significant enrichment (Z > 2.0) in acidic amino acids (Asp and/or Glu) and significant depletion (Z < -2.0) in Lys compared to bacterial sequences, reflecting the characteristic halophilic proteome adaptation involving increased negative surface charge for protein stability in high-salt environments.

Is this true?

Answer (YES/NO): YES